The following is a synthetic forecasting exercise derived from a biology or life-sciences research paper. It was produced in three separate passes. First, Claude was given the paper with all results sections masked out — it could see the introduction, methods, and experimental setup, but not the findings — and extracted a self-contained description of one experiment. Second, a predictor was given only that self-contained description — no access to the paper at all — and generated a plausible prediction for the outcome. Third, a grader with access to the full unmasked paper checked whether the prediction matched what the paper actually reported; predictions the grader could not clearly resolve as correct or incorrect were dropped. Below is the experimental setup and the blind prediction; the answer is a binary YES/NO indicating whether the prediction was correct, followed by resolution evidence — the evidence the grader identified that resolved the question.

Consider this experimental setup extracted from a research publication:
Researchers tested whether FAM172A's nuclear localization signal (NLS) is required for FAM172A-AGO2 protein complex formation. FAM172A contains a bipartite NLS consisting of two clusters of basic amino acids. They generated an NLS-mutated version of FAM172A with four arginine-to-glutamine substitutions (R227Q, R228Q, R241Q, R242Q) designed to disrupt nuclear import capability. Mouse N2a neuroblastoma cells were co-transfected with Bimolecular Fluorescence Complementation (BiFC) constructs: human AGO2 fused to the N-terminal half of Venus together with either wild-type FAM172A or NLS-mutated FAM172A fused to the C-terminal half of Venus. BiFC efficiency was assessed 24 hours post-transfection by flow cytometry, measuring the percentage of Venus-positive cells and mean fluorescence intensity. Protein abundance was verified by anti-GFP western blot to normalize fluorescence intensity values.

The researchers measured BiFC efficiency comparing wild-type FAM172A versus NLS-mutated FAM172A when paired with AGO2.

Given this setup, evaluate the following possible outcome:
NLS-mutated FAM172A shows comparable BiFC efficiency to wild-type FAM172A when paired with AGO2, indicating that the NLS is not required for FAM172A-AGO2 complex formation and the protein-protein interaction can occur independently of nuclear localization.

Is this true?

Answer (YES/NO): YES